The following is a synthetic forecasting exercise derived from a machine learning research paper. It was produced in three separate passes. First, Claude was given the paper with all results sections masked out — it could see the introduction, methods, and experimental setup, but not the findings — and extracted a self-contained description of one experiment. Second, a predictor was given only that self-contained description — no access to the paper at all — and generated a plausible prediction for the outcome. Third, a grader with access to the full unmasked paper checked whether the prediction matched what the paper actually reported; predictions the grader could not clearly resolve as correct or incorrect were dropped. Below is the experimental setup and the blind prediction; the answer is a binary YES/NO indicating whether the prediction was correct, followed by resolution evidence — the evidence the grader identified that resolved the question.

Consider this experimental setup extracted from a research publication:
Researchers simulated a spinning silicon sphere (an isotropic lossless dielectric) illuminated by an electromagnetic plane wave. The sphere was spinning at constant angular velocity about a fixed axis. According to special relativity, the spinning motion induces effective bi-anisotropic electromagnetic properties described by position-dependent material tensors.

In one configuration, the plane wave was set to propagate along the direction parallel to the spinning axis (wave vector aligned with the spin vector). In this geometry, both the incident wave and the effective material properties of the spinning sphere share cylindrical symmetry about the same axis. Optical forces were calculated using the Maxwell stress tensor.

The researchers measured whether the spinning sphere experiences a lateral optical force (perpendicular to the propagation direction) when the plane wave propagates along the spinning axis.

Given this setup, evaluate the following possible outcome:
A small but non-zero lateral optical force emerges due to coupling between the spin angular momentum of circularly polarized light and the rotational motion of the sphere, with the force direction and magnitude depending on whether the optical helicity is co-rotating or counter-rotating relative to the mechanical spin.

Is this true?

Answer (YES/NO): NO